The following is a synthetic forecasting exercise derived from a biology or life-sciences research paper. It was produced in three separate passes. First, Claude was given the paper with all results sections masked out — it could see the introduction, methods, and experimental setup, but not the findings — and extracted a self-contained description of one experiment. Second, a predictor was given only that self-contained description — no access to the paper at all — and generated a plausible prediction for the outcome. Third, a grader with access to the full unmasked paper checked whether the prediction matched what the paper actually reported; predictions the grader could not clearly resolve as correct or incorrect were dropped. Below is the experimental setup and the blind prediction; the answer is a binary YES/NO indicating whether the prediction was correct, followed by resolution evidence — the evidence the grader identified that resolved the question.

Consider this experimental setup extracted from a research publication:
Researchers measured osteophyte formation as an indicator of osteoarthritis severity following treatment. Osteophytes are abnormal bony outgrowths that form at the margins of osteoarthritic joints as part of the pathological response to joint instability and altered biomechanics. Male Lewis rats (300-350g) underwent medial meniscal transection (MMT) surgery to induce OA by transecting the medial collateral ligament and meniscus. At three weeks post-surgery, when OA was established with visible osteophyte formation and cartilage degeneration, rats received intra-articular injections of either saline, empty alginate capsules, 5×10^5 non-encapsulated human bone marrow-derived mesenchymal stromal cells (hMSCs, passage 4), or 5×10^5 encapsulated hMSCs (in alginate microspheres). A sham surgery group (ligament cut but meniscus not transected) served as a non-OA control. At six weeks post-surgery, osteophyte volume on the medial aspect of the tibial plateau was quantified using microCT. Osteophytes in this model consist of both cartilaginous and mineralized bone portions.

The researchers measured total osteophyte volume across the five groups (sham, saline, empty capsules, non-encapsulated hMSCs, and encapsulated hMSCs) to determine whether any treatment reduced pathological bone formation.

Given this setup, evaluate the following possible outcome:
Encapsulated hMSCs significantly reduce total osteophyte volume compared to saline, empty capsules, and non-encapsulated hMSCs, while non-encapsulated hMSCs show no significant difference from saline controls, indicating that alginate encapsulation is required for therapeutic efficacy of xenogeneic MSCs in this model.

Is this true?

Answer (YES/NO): NO